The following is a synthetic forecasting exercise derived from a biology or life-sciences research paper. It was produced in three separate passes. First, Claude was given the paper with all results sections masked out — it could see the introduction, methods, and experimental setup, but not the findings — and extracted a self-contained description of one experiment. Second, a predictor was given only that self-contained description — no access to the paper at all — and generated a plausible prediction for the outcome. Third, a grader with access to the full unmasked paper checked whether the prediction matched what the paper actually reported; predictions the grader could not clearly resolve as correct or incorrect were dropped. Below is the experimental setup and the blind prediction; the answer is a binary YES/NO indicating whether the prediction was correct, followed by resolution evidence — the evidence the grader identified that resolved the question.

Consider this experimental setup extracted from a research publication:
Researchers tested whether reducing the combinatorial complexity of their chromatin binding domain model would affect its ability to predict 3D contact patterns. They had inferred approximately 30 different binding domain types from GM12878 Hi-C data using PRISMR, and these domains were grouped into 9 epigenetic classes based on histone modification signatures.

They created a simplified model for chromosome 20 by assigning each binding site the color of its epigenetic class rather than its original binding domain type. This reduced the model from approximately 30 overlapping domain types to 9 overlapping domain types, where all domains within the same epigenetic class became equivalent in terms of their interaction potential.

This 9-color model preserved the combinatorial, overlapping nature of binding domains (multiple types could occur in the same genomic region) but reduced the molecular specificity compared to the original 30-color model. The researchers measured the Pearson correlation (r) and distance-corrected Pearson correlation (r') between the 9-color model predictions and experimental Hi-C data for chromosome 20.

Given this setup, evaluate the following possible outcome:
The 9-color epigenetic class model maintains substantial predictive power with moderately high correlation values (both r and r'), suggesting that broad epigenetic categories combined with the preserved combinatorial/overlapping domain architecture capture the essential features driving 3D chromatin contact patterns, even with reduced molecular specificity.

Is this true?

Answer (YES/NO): NO